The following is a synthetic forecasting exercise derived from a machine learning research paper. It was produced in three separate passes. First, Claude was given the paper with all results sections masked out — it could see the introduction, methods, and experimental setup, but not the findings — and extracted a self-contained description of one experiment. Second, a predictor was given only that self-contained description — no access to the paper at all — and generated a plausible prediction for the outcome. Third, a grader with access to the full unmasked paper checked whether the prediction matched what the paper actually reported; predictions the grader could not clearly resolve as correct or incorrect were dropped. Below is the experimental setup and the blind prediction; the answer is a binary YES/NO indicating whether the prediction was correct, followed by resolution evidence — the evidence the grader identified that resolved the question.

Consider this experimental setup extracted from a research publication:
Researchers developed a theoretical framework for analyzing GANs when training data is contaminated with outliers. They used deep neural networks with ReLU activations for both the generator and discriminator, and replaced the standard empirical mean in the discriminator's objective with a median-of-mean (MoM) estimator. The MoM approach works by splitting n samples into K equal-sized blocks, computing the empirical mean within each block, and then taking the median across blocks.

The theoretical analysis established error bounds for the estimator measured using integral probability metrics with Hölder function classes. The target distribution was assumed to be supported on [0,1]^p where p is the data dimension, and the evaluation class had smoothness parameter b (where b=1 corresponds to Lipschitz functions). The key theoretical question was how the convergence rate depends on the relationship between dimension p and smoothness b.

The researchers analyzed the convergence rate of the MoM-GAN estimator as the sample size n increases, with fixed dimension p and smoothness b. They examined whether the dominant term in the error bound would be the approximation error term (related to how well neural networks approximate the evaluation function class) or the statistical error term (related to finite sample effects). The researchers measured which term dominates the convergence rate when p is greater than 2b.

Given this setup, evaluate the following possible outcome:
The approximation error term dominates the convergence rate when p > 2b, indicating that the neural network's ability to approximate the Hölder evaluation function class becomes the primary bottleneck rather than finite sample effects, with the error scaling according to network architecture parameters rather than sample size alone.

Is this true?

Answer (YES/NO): YES